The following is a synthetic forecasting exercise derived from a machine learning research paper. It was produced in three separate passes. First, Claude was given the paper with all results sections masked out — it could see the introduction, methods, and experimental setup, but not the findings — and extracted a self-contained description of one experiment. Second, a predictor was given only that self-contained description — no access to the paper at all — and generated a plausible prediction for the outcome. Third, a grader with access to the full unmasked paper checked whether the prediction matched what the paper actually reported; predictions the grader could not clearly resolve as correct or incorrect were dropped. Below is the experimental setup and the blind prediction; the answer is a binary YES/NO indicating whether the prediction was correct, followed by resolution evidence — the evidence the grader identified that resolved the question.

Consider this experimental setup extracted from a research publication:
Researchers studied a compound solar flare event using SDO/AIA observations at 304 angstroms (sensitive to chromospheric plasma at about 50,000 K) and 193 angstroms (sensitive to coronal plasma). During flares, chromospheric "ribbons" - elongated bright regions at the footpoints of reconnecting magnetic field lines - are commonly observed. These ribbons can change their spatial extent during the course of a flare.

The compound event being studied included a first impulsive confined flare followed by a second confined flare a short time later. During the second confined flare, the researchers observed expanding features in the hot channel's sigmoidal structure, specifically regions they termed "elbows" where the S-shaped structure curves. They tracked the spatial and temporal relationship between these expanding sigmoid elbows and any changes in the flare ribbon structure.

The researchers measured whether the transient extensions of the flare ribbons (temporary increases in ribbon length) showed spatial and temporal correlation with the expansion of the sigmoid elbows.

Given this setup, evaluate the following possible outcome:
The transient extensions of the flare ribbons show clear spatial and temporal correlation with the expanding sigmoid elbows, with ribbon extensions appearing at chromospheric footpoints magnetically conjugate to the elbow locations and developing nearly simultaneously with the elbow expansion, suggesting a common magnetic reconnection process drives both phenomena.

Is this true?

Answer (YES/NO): YES